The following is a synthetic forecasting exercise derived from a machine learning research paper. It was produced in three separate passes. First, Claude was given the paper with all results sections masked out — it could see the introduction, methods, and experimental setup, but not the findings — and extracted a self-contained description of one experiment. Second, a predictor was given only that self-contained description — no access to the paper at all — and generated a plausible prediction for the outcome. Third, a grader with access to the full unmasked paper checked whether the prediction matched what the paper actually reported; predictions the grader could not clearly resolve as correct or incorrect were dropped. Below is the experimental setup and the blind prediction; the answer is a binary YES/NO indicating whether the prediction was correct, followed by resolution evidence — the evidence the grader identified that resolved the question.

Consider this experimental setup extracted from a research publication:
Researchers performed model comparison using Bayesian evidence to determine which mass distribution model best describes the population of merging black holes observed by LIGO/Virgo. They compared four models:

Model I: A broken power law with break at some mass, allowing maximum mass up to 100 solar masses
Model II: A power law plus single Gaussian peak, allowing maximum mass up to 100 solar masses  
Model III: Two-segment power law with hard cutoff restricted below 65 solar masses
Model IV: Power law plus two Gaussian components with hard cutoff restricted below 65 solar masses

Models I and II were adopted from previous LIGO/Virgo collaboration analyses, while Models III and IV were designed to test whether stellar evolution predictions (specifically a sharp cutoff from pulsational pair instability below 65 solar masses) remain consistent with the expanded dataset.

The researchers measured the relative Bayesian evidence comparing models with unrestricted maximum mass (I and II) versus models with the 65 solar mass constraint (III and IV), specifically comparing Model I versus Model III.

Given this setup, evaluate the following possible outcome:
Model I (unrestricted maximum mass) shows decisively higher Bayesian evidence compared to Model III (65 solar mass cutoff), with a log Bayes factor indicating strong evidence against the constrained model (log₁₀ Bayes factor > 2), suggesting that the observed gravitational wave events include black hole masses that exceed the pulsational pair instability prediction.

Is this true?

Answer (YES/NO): NO